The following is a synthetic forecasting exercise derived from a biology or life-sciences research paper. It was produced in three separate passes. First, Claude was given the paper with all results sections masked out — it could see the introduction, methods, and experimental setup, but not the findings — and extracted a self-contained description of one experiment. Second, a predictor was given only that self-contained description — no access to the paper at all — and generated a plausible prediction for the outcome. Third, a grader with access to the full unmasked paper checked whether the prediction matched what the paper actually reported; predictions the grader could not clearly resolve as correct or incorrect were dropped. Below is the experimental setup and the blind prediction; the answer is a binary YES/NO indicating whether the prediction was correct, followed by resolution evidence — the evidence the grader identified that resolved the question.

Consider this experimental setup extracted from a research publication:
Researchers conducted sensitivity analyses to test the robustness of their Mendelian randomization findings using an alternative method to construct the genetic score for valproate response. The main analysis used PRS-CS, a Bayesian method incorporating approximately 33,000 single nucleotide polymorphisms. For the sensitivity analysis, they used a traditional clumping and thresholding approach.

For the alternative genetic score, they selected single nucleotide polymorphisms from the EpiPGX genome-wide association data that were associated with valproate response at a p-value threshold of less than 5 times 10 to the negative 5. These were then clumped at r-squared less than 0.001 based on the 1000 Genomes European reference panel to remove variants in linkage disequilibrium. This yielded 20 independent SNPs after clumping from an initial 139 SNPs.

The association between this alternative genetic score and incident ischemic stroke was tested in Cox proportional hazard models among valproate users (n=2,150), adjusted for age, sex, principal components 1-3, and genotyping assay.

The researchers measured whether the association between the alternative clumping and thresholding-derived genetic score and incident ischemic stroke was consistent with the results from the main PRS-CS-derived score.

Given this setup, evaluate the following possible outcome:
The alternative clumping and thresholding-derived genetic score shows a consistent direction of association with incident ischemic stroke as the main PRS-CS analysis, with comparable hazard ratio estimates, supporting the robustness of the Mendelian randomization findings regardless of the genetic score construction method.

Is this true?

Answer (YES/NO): YES